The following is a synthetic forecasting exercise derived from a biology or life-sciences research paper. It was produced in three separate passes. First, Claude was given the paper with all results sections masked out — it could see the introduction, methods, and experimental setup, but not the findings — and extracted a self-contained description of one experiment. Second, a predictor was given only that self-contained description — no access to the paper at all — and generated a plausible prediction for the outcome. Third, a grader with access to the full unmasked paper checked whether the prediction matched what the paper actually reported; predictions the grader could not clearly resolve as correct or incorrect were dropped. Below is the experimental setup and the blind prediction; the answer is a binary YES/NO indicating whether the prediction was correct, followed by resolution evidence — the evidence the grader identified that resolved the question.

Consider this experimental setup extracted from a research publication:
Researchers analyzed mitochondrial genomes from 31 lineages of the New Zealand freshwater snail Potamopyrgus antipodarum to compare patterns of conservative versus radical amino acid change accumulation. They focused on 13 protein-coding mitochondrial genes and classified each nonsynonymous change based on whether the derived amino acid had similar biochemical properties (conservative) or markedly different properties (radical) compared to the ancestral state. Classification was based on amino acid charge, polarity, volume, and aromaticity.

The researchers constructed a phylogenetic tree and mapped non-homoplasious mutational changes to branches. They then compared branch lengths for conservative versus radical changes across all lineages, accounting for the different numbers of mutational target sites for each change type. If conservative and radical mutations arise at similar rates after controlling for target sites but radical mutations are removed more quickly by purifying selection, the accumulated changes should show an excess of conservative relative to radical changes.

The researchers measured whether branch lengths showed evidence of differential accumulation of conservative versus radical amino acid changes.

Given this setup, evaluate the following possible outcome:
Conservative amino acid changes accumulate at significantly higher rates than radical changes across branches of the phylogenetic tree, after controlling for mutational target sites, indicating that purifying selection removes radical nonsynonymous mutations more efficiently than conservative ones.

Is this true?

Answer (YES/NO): YES